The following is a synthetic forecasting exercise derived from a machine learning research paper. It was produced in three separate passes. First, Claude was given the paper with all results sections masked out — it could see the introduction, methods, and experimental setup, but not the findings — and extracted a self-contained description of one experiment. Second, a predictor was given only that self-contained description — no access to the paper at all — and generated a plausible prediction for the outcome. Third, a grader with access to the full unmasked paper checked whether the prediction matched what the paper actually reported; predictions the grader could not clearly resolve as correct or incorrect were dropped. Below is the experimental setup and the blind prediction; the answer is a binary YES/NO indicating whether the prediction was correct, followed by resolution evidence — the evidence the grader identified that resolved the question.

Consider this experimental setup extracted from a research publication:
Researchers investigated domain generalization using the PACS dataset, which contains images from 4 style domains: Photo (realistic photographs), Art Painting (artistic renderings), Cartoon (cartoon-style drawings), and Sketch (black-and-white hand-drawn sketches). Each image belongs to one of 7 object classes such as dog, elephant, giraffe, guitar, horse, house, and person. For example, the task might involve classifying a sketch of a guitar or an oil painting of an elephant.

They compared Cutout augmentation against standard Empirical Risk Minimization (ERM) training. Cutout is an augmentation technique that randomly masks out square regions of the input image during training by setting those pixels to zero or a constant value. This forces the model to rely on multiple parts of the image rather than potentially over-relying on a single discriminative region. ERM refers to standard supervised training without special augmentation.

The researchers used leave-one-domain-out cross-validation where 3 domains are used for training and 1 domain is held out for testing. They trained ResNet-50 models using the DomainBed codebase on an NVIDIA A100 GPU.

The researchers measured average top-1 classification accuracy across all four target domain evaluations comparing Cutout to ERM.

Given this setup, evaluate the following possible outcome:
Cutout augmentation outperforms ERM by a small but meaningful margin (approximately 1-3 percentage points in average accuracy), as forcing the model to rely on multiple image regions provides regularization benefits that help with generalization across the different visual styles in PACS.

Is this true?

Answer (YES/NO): NO